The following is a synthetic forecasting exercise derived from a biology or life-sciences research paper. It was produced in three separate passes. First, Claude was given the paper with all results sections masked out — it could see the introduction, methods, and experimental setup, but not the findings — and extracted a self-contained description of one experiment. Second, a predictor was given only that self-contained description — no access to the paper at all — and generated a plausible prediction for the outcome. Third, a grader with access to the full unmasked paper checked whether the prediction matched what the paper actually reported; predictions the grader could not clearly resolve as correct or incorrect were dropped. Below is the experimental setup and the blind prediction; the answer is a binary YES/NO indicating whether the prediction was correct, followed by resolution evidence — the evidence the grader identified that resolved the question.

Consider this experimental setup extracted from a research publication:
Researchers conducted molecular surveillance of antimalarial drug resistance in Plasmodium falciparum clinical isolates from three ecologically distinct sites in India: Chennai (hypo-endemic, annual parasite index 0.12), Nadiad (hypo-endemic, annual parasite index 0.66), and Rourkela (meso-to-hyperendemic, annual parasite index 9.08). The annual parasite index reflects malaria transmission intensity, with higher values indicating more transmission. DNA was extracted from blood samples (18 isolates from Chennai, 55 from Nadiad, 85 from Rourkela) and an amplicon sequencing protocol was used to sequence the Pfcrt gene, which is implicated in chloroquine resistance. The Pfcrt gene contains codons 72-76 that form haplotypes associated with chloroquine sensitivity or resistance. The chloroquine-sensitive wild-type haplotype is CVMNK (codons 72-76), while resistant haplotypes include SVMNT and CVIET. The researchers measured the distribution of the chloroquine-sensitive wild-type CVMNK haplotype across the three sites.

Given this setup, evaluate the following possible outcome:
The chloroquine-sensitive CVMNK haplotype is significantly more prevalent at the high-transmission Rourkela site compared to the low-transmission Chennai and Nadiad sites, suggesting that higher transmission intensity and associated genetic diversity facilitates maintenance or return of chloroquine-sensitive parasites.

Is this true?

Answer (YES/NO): YES